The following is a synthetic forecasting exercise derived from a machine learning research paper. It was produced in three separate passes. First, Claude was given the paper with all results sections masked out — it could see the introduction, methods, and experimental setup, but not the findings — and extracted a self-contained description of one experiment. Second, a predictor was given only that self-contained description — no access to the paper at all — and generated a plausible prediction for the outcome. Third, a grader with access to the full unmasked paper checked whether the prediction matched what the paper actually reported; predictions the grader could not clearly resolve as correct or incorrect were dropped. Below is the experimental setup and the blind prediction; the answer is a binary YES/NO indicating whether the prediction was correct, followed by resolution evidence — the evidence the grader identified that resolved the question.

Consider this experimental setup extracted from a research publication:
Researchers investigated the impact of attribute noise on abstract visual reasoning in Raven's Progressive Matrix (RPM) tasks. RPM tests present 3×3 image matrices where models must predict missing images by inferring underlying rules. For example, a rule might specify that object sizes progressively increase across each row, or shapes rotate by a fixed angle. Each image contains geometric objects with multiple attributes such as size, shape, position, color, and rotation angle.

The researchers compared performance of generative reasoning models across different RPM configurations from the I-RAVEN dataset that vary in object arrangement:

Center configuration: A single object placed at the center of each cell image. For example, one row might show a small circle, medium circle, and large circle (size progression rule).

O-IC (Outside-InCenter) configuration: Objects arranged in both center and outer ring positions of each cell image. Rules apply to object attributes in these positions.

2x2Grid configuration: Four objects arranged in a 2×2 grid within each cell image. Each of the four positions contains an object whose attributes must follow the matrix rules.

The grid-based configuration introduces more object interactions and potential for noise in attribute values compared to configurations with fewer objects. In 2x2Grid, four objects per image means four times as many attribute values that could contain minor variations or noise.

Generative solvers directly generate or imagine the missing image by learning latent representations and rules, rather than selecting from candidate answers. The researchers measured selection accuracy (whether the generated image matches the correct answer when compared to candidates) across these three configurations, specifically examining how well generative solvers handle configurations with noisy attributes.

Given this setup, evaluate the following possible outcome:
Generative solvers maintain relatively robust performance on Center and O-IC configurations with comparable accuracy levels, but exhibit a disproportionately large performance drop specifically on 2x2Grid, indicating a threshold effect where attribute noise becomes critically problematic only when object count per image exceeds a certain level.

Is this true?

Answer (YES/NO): YES